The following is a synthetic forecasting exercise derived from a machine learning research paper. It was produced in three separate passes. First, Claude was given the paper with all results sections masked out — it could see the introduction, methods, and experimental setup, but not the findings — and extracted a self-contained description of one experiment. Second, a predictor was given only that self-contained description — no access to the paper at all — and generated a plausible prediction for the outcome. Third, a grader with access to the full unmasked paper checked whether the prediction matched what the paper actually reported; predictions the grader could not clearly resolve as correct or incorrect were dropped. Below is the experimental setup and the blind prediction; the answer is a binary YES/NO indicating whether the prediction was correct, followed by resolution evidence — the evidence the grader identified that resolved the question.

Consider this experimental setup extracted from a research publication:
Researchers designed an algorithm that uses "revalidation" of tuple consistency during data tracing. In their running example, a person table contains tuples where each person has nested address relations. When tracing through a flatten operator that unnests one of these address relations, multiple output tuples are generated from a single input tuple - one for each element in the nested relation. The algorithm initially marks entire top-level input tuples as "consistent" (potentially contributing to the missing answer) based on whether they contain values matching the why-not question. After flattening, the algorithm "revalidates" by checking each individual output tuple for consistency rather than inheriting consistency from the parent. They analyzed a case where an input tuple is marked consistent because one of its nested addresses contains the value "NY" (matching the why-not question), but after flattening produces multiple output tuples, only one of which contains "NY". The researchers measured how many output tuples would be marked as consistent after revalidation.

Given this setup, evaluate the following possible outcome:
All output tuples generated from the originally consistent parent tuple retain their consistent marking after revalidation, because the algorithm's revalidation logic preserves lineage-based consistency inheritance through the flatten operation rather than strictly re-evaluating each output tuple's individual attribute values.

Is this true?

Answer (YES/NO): NO